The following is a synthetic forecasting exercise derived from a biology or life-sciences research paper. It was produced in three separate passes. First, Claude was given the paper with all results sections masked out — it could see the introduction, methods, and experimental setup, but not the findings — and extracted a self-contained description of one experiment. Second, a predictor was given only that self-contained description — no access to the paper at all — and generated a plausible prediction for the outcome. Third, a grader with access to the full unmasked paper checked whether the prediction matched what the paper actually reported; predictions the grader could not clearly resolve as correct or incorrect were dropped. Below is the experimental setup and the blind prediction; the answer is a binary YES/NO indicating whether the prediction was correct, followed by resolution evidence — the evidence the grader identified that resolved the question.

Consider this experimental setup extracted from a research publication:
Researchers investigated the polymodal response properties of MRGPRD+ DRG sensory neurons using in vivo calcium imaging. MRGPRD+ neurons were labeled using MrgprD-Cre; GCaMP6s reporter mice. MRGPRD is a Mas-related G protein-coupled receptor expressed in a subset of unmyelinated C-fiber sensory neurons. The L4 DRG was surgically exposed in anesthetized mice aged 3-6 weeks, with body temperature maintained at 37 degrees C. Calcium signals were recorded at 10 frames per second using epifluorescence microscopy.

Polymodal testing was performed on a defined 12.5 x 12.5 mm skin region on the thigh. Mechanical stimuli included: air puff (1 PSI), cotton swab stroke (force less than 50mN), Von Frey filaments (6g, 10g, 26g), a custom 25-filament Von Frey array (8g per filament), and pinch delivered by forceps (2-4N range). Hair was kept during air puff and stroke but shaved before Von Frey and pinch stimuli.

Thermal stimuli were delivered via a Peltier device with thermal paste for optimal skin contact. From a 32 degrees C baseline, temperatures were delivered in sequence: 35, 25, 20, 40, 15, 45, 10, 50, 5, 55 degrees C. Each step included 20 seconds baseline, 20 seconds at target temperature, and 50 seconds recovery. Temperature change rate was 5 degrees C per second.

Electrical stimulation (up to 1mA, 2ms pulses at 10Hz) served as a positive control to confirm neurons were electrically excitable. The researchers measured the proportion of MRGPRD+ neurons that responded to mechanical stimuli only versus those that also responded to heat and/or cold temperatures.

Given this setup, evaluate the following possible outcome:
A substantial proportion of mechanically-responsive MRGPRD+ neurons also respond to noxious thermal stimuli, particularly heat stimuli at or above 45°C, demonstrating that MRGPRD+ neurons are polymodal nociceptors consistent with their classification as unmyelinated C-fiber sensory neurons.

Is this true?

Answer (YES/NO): YES